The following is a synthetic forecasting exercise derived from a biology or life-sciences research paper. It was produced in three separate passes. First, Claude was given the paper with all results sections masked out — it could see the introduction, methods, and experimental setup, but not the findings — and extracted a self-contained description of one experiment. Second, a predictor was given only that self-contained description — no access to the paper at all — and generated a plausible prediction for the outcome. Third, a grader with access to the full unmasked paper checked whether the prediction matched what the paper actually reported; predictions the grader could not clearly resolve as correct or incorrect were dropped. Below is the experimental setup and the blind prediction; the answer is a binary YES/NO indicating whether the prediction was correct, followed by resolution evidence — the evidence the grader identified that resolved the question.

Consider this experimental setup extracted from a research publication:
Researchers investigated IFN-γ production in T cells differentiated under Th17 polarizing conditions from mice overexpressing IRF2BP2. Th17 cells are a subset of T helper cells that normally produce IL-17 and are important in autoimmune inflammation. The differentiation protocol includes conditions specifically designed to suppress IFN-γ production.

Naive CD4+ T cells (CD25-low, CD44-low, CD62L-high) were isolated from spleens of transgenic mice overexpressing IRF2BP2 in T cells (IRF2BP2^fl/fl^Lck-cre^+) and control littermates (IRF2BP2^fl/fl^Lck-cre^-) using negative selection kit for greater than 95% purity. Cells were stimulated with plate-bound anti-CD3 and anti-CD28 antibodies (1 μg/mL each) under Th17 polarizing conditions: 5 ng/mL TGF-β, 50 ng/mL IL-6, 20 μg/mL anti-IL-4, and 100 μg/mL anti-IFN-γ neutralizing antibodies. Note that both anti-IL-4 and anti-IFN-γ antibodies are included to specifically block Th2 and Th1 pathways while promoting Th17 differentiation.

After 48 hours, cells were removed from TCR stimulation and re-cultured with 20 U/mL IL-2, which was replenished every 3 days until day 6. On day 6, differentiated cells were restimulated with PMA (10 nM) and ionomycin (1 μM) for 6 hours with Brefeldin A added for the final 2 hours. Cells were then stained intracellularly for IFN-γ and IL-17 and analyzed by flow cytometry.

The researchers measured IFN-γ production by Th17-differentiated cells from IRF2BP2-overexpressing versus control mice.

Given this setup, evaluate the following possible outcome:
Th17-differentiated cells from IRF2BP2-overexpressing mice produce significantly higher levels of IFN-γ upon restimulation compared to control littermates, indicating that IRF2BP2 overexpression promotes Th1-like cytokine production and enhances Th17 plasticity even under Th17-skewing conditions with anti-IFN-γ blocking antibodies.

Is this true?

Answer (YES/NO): YES